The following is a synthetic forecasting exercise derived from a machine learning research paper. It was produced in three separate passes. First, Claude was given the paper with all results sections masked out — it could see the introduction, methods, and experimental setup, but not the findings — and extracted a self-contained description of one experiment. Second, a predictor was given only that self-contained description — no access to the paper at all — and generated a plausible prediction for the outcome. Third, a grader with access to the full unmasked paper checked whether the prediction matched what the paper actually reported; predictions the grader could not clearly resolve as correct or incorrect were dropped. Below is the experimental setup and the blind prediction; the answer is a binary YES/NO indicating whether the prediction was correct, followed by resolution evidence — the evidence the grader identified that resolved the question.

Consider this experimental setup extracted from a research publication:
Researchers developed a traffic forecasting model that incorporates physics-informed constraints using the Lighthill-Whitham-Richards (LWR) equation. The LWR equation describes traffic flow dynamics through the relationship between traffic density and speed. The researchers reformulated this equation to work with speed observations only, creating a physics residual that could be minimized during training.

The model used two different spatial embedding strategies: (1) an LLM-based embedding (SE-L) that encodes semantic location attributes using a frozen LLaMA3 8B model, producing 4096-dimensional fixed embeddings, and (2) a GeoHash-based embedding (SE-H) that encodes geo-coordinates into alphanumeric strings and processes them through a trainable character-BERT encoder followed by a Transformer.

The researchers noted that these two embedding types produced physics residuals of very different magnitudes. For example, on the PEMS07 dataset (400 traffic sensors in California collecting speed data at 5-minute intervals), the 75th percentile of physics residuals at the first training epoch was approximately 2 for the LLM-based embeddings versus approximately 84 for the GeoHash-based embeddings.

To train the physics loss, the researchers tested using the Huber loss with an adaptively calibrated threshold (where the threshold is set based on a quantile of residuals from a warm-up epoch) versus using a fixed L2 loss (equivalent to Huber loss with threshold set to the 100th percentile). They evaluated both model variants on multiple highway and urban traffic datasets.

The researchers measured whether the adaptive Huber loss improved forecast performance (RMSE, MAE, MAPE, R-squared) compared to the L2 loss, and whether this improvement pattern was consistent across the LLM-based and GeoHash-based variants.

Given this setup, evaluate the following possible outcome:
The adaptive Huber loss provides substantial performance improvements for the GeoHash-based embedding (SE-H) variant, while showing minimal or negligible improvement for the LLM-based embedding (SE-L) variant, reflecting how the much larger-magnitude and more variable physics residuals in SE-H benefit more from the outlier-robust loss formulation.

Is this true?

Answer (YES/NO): NO